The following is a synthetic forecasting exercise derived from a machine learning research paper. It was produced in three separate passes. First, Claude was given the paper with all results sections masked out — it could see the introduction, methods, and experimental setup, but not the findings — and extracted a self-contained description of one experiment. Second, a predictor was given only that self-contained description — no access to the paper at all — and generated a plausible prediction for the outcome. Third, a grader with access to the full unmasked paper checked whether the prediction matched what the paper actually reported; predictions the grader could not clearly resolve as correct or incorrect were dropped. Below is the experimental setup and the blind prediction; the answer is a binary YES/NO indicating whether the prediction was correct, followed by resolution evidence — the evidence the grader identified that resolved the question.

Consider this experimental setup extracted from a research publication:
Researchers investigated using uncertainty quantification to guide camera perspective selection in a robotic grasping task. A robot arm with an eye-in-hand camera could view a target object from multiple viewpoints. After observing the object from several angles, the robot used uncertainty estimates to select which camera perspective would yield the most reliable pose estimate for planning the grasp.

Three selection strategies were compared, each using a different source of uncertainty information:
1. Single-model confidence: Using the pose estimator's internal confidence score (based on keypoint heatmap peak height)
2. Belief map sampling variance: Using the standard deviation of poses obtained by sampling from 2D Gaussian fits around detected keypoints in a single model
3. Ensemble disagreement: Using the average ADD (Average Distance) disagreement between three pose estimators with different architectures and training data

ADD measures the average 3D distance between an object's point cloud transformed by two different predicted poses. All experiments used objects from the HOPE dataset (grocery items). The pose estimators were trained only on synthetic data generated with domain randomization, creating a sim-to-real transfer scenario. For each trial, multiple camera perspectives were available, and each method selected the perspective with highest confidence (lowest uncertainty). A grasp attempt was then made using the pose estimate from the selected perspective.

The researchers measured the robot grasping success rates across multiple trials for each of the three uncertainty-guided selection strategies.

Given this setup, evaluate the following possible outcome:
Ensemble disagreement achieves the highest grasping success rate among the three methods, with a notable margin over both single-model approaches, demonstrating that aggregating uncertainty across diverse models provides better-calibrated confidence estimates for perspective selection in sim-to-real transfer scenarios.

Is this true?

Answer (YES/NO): YES